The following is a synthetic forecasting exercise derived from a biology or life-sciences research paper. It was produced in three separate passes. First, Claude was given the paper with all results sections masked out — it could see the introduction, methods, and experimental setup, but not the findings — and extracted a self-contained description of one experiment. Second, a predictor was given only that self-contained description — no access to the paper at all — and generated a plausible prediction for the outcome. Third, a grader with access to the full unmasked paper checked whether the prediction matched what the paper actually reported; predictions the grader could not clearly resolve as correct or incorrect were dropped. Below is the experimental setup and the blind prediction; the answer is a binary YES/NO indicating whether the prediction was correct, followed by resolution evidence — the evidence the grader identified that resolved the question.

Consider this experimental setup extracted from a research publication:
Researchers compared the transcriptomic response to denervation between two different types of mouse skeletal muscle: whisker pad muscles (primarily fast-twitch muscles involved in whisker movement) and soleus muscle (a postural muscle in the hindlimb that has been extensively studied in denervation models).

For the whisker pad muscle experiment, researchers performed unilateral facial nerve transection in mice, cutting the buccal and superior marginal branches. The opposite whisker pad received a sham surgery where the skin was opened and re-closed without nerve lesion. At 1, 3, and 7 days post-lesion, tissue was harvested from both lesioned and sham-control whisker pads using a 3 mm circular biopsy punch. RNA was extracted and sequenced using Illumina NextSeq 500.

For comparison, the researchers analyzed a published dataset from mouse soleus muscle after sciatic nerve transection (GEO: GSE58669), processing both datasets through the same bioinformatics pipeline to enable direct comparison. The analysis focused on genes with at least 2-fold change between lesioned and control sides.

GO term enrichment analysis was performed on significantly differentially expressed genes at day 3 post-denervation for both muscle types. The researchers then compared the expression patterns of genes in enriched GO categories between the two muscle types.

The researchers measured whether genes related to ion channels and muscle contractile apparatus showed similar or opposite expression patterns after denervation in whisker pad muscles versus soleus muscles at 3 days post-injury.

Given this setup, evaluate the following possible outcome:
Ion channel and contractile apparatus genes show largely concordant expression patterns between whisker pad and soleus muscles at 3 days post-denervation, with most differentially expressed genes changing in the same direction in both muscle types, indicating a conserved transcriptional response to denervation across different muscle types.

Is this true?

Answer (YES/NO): NO